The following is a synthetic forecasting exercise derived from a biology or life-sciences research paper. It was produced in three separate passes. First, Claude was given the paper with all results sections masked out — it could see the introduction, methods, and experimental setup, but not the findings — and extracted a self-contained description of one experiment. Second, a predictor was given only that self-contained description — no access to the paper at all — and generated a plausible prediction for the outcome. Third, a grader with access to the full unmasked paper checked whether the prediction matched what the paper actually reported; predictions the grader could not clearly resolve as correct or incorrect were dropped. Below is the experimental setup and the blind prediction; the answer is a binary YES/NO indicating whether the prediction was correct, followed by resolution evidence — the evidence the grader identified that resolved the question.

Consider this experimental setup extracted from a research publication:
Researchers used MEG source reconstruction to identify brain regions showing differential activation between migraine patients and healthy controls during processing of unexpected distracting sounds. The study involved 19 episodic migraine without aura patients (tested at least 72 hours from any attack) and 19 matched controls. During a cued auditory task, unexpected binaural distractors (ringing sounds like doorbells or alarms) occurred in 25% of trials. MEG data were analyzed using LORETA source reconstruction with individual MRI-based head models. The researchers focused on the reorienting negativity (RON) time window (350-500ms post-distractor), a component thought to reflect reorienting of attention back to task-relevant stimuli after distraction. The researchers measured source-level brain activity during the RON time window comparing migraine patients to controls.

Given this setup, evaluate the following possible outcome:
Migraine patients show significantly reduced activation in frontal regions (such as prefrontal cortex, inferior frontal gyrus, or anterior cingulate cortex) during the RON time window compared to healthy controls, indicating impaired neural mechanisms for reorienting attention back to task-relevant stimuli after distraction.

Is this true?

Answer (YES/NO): NO